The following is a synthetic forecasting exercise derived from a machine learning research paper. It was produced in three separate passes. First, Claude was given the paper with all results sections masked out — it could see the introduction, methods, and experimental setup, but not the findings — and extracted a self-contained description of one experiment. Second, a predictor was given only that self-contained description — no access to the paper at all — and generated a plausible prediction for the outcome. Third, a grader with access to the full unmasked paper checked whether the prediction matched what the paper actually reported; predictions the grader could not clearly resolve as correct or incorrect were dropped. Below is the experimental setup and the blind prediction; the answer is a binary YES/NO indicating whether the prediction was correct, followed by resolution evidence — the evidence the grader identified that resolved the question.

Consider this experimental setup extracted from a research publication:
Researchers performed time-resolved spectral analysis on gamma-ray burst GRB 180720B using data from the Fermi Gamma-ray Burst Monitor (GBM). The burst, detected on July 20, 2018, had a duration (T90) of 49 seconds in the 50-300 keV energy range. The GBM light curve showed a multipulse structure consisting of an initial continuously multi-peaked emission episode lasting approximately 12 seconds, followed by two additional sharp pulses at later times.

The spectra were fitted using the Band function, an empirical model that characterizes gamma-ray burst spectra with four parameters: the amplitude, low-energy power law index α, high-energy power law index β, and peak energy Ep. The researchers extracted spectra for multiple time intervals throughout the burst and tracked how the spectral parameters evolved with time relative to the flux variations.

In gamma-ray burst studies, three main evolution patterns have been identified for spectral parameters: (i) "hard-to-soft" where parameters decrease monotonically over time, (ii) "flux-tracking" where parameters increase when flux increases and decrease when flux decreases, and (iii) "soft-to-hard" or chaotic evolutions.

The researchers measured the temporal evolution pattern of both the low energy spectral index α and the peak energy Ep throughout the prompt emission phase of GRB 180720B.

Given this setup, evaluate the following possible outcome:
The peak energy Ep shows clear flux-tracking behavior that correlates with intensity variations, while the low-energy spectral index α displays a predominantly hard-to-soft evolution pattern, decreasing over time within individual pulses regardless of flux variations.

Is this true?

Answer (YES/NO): NO